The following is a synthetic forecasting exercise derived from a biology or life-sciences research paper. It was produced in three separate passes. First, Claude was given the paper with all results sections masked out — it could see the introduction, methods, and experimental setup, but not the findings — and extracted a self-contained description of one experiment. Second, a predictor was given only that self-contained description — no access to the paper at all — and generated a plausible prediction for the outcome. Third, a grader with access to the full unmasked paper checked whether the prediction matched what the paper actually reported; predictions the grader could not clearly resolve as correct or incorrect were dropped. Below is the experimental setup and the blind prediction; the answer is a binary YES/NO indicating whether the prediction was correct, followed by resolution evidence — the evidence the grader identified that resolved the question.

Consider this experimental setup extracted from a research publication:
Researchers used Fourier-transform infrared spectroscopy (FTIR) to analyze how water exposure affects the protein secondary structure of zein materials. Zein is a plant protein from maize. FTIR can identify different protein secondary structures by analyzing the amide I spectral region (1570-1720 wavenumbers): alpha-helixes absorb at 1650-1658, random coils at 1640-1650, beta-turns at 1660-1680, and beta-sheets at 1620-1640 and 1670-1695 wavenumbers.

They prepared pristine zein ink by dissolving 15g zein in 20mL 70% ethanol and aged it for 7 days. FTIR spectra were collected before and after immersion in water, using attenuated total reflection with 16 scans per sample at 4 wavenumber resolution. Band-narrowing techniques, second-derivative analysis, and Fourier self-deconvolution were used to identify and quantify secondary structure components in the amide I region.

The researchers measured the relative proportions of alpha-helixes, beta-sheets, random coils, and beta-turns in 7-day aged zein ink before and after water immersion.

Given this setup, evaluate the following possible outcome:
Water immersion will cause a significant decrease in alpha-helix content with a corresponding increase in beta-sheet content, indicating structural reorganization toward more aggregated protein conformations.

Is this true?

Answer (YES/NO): NO